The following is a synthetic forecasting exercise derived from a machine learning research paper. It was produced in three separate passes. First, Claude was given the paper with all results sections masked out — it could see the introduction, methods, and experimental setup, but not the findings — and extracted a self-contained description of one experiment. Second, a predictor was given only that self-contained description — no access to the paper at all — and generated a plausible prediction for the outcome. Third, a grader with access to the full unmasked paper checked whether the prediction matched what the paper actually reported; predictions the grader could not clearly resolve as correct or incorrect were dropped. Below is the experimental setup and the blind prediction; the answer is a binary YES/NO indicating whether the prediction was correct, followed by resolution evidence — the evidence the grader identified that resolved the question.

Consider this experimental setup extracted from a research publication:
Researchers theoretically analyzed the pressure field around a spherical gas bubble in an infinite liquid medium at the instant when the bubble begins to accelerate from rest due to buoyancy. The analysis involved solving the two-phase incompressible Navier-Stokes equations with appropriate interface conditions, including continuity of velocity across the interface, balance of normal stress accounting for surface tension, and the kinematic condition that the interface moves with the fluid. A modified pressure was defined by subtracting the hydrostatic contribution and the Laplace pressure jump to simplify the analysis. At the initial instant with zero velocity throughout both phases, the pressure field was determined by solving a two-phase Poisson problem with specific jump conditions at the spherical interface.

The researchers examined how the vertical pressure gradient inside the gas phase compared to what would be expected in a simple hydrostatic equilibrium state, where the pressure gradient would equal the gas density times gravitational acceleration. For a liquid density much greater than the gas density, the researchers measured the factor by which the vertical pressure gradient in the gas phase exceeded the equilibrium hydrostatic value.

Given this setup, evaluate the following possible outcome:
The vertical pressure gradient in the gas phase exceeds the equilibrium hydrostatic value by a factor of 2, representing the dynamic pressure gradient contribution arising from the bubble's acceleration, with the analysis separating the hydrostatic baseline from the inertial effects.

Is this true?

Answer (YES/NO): NO